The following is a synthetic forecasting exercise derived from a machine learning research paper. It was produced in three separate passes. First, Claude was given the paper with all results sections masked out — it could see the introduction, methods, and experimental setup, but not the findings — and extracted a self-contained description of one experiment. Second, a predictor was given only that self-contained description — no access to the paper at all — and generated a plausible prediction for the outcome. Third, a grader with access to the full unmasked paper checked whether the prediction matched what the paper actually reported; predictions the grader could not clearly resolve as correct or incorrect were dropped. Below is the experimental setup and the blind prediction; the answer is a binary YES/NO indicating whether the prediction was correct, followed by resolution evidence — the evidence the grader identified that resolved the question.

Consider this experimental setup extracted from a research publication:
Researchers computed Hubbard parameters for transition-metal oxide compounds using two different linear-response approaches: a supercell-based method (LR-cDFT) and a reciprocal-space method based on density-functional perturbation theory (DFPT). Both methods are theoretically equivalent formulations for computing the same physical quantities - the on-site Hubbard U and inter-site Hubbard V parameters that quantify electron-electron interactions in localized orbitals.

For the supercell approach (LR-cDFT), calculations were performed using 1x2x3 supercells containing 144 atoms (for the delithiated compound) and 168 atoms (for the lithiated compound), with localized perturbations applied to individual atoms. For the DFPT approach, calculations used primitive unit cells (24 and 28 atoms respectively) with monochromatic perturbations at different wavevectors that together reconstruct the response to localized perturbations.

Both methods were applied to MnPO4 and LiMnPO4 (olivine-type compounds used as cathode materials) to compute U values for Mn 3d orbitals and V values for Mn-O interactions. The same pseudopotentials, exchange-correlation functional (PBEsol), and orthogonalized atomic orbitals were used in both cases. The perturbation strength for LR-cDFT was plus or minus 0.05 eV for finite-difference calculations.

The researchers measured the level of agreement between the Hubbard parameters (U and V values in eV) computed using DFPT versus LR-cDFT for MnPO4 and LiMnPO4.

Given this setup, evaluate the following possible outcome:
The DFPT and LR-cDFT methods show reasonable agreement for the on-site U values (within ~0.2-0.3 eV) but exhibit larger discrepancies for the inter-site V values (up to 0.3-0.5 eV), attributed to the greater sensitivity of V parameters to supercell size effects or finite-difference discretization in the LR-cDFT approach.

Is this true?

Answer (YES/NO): NO